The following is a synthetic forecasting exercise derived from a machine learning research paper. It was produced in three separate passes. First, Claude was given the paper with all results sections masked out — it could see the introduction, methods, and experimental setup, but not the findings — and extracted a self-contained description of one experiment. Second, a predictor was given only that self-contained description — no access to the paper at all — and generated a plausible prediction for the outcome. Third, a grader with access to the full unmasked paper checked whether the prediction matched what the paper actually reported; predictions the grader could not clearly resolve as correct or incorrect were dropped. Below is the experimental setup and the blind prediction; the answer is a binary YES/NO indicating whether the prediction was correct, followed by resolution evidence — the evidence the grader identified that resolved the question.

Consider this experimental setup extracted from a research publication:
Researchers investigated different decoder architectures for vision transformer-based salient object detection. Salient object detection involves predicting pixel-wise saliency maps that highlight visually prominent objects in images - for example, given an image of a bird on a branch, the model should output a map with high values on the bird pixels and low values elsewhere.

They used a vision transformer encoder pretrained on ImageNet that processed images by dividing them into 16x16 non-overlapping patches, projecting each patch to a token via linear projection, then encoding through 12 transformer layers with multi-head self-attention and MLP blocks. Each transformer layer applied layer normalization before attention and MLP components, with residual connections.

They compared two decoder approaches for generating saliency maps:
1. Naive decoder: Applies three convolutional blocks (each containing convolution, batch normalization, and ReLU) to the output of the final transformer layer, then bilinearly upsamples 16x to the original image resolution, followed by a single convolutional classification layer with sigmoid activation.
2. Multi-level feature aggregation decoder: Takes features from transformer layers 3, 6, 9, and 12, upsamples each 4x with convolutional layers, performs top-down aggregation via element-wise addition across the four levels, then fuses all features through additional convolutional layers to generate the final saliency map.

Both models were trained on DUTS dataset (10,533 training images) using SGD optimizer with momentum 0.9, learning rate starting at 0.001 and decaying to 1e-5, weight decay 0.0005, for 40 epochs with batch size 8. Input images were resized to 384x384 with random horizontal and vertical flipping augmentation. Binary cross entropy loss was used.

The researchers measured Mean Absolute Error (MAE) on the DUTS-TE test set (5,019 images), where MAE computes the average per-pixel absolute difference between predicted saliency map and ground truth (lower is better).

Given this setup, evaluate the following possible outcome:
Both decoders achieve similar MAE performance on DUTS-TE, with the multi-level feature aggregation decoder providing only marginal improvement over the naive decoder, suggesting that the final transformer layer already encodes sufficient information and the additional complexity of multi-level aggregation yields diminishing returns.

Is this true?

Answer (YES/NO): NO